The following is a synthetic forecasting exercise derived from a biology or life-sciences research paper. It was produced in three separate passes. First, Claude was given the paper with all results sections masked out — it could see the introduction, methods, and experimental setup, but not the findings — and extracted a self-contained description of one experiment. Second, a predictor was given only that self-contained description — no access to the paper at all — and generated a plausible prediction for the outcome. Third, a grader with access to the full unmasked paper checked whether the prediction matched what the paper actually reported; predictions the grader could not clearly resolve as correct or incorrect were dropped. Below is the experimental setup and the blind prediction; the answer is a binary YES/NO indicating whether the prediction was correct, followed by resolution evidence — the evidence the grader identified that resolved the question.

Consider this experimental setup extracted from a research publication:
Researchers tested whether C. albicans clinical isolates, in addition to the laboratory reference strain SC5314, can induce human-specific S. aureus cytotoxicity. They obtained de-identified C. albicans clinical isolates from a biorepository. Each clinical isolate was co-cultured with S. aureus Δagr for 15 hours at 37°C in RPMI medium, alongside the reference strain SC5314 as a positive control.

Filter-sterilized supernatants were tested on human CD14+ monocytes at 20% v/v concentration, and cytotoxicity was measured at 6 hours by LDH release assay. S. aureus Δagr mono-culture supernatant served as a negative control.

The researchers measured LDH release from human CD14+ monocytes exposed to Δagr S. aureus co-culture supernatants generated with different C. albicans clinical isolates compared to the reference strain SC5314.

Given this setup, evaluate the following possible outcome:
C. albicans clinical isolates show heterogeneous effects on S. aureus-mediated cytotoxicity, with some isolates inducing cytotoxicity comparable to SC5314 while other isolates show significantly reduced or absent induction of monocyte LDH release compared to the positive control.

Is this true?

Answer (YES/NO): YES